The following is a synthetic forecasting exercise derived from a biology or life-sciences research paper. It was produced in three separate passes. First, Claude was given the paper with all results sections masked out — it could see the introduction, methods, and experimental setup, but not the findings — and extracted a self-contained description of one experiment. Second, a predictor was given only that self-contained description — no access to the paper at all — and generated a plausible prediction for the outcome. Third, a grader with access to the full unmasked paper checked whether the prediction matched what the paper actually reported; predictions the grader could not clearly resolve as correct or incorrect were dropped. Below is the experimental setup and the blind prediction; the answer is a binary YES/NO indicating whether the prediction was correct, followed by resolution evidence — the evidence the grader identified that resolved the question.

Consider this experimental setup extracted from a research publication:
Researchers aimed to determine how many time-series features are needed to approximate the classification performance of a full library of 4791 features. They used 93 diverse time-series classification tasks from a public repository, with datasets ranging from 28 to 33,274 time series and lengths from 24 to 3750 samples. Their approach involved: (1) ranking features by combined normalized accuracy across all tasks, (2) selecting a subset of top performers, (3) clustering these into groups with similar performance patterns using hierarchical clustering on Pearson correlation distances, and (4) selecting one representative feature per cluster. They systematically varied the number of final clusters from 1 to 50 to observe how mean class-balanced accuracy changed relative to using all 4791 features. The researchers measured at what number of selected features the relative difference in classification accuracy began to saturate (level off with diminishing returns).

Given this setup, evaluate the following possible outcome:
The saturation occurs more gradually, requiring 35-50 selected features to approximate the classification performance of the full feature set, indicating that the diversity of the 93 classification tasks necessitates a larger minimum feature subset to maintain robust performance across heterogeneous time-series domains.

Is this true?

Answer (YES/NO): NO